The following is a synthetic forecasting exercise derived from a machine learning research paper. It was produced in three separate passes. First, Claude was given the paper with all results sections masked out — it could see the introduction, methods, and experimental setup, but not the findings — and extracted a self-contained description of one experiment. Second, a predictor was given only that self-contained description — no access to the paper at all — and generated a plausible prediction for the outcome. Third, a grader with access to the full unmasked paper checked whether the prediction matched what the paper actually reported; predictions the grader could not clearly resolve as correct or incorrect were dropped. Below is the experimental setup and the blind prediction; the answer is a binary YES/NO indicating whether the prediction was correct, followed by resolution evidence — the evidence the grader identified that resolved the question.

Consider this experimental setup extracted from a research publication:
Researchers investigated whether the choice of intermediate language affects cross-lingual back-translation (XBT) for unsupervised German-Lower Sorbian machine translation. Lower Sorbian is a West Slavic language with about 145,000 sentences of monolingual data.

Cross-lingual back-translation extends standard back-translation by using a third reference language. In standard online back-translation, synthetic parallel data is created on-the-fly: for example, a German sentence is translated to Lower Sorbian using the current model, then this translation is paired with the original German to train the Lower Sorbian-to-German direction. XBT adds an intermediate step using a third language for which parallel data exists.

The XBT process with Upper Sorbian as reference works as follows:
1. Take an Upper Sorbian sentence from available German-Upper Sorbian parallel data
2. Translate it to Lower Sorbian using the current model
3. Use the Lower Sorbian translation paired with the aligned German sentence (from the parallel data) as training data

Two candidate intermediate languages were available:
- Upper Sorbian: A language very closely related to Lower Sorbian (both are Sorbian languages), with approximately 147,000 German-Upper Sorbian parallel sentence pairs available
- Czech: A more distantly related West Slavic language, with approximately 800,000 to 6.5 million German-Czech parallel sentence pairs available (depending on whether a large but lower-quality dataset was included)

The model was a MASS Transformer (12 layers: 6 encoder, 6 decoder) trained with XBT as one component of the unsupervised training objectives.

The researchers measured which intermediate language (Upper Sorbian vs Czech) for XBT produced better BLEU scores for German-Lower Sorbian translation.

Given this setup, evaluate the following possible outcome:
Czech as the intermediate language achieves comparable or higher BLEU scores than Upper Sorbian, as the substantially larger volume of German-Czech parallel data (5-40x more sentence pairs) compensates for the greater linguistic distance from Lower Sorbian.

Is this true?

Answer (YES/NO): NO